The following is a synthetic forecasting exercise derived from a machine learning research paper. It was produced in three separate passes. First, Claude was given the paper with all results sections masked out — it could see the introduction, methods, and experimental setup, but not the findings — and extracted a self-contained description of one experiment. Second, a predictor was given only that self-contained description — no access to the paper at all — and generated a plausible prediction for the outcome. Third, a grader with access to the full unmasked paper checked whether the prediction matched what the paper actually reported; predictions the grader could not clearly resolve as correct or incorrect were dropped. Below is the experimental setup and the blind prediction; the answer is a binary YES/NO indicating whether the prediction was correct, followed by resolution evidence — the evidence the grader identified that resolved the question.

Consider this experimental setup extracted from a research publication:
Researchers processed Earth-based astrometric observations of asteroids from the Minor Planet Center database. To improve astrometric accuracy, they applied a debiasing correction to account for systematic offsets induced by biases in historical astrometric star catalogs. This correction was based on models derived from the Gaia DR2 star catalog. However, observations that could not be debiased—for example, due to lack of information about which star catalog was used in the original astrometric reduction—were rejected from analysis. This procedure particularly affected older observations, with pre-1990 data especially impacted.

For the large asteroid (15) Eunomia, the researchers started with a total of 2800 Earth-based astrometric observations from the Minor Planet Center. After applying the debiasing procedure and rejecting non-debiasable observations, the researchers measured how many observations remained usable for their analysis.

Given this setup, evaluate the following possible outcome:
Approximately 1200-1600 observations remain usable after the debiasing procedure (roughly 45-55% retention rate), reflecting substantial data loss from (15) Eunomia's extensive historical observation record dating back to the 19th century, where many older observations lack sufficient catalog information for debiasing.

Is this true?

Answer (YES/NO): NO